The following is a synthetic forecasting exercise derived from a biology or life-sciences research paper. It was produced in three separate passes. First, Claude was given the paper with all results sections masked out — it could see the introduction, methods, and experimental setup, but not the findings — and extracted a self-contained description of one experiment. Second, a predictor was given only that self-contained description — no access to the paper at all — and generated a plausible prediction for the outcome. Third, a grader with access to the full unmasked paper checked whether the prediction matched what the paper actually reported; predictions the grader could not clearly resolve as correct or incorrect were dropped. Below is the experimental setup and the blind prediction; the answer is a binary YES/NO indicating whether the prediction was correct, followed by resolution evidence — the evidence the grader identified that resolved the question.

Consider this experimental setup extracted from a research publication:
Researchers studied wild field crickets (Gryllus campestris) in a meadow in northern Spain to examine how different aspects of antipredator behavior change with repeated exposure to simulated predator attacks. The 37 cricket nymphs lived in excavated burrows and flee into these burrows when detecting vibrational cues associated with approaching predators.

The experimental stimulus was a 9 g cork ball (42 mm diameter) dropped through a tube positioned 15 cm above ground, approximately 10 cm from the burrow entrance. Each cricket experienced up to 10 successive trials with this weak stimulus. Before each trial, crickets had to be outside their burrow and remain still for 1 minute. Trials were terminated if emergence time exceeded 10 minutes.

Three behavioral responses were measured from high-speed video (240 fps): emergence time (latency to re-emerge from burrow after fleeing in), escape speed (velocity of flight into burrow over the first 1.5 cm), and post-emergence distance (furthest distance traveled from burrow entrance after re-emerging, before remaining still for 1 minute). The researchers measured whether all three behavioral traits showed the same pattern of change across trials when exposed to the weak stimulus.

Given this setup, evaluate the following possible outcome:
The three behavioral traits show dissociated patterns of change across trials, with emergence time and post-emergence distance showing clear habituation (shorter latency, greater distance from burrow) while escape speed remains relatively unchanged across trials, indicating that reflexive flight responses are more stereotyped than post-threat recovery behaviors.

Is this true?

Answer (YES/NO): NO